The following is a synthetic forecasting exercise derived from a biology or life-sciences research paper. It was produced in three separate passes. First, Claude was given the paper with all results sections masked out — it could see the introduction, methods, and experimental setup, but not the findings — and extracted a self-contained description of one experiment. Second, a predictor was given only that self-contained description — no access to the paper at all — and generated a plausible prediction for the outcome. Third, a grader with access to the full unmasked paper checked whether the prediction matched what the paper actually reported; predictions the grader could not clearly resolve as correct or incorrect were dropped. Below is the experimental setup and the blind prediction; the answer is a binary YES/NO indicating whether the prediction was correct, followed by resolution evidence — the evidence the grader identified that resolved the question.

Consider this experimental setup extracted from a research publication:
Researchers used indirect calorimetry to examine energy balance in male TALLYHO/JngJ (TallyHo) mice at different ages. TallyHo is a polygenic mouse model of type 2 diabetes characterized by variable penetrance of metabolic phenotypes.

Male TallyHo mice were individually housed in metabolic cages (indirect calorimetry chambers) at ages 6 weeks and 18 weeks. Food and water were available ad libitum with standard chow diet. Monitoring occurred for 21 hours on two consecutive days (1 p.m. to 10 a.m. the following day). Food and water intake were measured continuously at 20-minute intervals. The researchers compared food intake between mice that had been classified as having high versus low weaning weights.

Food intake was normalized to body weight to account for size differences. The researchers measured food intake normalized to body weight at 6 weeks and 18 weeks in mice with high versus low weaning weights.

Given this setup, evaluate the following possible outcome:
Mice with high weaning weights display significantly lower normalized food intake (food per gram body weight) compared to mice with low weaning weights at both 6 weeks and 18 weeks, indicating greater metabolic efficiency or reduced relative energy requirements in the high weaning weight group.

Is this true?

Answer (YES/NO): NO